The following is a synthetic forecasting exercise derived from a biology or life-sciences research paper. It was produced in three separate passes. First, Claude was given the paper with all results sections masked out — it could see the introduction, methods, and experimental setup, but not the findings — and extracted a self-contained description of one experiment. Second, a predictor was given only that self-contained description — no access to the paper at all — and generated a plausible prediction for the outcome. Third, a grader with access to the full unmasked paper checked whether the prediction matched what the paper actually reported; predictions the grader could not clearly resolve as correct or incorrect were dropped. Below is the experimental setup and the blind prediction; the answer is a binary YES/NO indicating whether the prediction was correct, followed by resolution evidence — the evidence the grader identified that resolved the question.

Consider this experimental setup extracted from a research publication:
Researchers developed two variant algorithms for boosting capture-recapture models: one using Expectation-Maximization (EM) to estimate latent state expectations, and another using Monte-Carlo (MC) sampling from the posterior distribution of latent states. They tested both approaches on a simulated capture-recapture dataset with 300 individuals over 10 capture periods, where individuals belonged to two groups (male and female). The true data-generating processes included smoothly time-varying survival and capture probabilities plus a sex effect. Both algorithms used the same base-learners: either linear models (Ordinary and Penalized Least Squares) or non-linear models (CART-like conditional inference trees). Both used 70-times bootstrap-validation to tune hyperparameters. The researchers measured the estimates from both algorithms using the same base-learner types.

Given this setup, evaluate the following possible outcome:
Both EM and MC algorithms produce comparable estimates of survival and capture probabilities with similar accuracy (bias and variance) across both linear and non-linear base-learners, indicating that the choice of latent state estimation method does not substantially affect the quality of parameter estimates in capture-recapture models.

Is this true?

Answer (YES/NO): NO